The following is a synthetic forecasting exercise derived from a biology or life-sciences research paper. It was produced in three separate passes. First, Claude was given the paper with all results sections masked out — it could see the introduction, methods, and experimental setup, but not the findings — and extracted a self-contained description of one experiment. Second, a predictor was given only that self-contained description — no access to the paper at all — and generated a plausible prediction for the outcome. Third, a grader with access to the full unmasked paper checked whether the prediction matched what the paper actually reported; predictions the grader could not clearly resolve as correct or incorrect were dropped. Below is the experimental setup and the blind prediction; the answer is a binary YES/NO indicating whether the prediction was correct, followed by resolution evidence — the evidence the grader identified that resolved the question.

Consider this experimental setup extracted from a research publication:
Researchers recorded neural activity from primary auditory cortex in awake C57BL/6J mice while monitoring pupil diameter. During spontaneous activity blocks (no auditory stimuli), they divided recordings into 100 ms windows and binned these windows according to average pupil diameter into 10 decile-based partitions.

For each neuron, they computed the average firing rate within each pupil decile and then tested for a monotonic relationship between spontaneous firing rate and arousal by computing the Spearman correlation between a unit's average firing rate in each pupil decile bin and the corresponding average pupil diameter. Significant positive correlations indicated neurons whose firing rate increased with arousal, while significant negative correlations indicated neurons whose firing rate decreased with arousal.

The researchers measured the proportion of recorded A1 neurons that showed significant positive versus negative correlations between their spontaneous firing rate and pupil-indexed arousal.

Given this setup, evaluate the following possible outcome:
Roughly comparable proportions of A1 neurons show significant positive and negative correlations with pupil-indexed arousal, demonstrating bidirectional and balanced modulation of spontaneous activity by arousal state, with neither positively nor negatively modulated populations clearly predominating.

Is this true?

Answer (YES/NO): YES